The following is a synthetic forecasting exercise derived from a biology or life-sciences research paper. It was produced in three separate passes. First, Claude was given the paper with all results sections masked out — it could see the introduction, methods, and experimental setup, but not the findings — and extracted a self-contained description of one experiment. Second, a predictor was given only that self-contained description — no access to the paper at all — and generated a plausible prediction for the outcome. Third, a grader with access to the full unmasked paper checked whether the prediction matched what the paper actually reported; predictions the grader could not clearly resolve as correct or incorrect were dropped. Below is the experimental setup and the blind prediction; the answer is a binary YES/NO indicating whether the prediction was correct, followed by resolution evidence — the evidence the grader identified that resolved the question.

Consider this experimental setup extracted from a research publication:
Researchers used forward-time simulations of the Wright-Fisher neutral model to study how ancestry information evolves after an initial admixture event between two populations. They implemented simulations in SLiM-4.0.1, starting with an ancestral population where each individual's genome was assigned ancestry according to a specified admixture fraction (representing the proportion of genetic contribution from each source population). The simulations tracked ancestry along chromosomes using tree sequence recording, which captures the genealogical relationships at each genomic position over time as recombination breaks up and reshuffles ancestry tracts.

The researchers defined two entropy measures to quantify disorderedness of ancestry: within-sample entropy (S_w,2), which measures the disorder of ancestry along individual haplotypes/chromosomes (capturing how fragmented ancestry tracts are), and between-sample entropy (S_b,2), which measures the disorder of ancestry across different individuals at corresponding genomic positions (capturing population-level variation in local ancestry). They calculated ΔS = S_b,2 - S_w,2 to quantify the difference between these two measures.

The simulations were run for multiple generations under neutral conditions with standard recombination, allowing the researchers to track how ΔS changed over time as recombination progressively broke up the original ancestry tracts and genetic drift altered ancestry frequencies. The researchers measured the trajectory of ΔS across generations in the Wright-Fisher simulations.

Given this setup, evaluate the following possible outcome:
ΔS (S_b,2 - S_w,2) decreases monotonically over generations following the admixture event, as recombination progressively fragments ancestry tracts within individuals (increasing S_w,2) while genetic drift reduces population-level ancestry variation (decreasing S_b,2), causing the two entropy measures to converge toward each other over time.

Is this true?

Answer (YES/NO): NO